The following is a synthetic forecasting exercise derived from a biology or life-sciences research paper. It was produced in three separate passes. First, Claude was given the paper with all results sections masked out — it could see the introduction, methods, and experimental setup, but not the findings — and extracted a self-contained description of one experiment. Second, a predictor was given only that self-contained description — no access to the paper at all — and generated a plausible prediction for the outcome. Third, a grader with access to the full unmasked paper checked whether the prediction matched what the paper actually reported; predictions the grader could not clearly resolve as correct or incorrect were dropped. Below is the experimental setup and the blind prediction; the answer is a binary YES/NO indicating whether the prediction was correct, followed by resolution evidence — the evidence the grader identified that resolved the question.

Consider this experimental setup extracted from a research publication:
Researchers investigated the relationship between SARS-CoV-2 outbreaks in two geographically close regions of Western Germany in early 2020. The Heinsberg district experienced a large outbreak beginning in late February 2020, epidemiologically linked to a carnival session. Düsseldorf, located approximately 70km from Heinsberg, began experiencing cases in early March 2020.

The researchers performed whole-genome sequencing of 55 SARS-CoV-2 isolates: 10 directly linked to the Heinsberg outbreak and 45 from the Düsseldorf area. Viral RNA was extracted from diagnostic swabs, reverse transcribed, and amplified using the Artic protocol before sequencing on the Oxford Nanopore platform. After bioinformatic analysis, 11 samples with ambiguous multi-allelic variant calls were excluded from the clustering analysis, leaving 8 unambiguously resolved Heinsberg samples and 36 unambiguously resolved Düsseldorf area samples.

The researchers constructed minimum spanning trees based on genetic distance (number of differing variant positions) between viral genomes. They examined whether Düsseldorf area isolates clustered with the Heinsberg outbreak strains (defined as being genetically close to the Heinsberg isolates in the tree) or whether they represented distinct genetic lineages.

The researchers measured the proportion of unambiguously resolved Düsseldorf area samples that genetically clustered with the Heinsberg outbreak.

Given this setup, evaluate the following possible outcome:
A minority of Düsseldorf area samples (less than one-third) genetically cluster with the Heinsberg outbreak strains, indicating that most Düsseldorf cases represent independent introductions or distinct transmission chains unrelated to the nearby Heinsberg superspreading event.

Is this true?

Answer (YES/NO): YES